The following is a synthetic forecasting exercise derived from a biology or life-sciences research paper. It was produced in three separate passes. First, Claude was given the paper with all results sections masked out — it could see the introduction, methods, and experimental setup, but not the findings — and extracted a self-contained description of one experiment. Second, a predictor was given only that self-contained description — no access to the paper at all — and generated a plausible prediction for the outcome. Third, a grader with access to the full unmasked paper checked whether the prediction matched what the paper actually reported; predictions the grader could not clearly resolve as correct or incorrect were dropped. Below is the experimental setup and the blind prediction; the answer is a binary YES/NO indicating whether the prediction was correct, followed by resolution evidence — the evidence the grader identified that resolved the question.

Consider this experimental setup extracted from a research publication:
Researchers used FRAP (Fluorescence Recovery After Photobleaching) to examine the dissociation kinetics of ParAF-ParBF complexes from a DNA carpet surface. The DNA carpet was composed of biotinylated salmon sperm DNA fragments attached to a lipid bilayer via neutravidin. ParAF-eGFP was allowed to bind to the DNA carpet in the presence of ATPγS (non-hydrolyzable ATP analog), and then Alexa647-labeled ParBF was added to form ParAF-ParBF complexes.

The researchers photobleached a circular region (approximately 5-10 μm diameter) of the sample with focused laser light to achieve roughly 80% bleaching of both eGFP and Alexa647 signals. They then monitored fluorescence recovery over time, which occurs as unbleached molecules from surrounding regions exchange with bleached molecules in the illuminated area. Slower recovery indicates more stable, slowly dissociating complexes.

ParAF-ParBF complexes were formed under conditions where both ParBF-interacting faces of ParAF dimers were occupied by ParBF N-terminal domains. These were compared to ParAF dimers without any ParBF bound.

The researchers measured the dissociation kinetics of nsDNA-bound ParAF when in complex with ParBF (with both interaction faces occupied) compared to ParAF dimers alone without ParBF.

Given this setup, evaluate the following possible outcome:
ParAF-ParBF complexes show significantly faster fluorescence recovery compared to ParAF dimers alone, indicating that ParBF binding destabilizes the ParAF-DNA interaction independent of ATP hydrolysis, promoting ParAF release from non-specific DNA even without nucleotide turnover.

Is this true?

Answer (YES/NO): NO